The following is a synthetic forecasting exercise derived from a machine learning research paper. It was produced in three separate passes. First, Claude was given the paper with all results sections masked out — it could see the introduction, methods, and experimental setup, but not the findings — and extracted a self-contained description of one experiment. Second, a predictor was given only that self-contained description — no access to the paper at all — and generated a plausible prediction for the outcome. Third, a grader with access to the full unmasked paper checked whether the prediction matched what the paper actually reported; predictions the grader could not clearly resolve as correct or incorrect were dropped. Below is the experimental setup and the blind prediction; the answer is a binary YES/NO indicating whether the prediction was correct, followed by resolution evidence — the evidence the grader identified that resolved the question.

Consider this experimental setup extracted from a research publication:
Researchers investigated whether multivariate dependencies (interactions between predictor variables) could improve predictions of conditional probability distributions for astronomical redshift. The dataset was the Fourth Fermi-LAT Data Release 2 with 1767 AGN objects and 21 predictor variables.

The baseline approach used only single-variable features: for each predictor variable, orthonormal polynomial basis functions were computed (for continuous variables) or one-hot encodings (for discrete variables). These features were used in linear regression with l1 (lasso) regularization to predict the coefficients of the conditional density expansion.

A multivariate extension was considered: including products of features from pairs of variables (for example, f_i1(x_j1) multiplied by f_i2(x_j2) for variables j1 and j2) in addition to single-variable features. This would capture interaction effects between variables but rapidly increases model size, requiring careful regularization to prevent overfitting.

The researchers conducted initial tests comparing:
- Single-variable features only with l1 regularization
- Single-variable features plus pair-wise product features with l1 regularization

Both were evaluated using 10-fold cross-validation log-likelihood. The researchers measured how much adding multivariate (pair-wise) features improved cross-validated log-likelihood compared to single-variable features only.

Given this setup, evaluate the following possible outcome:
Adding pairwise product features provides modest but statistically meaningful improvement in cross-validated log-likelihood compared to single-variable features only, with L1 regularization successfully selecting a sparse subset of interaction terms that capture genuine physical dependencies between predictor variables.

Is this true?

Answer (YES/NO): NO